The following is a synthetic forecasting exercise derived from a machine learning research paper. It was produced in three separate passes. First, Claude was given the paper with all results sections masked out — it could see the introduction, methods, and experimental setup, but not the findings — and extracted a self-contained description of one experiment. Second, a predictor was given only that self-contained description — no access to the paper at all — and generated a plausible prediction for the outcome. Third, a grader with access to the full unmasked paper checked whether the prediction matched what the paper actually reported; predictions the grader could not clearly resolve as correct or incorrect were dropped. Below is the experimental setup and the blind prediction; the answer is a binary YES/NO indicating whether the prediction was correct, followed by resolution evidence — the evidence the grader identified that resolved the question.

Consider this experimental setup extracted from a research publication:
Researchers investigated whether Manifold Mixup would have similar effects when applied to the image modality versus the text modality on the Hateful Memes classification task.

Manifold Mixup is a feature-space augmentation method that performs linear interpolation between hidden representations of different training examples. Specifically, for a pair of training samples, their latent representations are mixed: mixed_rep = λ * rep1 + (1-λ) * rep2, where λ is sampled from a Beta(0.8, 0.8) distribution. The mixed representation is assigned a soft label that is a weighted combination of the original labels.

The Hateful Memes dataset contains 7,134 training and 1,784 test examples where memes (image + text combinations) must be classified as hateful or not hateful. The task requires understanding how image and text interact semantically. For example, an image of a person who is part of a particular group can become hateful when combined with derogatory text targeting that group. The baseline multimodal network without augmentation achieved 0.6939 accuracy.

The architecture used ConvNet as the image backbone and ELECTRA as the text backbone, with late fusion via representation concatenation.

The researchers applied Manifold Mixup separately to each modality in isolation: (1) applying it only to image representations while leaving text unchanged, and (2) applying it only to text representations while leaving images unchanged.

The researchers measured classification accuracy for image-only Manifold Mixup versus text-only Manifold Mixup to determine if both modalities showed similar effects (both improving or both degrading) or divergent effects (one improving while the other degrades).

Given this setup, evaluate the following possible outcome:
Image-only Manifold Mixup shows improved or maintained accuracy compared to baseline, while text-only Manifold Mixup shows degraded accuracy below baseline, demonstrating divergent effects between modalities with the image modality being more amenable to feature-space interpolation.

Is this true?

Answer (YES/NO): NO